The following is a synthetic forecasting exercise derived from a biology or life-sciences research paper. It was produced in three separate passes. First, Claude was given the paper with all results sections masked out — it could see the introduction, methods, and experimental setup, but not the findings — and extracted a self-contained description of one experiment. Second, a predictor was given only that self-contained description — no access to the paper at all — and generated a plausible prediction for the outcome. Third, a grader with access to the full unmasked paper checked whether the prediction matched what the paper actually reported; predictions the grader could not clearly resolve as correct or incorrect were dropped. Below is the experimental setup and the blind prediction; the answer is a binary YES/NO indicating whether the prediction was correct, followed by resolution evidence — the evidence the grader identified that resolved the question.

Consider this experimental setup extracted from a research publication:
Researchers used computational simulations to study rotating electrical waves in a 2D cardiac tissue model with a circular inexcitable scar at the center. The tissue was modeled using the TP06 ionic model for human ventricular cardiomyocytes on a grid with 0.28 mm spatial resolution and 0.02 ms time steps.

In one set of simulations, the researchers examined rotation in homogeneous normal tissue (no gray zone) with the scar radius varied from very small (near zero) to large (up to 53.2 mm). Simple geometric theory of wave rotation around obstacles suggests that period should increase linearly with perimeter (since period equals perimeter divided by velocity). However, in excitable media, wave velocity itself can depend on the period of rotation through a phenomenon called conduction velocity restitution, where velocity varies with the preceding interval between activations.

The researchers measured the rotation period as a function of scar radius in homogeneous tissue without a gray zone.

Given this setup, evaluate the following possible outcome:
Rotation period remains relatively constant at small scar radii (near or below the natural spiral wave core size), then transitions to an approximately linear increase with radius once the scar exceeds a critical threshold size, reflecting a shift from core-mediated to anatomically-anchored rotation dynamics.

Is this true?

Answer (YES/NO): YES